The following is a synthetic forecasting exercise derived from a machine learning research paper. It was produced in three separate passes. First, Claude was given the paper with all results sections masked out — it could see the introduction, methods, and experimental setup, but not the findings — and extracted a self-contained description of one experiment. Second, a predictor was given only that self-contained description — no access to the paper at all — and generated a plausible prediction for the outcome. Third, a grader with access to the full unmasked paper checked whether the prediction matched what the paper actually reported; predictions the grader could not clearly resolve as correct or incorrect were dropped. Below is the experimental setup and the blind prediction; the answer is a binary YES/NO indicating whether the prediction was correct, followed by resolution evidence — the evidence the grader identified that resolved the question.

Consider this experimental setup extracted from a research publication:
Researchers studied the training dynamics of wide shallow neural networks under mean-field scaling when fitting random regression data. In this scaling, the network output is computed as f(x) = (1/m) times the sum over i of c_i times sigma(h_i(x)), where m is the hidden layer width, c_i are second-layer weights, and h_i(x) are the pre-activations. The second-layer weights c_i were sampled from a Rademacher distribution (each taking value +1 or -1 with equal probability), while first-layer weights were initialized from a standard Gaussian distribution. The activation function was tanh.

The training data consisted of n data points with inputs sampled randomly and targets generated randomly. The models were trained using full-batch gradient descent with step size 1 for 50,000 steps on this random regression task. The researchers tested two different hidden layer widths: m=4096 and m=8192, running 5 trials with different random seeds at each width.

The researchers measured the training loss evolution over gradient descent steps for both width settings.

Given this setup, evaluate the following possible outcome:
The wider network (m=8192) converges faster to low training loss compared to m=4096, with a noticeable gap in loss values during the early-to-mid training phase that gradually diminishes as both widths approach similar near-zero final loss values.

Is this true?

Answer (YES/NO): NO